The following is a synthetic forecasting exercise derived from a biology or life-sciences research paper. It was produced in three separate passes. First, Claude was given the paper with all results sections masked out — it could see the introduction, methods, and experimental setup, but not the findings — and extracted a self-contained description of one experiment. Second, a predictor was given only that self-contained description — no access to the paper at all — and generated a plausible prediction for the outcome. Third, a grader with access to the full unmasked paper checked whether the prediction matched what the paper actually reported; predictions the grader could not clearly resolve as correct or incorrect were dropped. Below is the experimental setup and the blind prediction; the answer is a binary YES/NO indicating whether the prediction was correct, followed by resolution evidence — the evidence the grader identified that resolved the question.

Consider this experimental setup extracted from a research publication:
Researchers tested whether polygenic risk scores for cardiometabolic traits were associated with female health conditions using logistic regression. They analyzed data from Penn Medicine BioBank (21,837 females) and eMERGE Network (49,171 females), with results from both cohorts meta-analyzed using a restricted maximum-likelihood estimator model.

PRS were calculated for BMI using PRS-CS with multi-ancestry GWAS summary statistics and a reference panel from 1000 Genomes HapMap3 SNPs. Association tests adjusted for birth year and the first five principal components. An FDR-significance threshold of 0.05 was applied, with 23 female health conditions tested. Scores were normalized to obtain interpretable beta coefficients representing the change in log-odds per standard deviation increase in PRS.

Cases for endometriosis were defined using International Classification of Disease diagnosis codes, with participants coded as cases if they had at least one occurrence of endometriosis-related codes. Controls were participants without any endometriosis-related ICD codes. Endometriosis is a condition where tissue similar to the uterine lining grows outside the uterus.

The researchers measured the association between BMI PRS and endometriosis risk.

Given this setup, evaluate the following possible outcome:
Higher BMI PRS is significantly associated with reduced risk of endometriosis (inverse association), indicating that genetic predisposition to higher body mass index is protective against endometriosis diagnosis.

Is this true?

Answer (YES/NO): NO